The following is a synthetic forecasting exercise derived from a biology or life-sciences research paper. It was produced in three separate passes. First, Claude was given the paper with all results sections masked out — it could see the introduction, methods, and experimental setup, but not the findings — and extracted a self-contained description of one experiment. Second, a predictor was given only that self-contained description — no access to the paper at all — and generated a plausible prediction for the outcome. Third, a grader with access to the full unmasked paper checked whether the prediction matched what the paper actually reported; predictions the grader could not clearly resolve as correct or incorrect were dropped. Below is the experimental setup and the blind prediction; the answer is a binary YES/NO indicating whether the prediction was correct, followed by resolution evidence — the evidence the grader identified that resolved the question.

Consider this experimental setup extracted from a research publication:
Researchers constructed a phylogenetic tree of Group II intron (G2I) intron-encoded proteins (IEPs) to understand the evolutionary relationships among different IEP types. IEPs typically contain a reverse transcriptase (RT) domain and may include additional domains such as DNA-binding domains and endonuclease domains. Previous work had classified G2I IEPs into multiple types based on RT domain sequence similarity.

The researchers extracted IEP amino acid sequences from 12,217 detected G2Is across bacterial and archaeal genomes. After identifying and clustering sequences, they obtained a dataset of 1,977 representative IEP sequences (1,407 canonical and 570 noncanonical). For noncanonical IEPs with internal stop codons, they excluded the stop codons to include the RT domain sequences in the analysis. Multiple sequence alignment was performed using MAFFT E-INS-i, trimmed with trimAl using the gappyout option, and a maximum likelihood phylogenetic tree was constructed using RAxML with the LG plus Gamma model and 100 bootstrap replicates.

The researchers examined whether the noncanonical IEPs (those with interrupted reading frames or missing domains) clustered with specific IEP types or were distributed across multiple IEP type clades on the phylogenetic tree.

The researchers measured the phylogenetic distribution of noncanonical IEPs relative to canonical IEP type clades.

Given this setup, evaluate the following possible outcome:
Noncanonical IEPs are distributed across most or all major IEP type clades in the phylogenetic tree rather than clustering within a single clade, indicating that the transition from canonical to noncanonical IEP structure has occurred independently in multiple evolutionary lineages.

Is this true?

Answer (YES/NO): YES